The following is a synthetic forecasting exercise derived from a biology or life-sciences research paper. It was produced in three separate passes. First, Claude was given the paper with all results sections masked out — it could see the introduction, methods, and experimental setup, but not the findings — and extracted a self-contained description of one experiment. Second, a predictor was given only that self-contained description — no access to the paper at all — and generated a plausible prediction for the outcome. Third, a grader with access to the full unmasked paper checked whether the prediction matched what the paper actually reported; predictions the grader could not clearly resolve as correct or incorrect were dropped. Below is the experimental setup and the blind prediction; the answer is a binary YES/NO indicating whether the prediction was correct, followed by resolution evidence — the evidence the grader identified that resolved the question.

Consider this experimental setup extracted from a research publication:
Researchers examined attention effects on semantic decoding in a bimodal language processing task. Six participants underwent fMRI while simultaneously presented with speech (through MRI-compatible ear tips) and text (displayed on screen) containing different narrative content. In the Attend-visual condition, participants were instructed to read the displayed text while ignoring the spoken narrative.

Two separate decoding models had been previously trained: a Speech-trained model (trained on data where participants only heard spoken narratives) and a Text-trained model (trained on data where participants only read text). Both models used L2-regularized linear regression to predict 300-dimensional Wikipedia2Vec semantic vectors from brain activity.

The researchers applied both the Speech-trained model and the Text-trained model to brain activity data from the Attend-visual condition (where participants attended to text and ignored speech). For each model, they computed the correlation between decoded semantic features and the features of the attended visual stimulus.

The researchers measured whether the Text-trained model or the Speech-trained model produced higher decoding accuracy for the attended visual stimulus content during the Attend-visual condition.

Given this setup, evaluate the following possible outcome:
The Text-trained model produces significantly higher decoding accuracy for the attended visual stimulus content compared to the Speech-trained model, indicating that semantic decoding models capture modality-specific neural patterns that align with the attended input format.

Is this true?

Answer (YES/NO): YES